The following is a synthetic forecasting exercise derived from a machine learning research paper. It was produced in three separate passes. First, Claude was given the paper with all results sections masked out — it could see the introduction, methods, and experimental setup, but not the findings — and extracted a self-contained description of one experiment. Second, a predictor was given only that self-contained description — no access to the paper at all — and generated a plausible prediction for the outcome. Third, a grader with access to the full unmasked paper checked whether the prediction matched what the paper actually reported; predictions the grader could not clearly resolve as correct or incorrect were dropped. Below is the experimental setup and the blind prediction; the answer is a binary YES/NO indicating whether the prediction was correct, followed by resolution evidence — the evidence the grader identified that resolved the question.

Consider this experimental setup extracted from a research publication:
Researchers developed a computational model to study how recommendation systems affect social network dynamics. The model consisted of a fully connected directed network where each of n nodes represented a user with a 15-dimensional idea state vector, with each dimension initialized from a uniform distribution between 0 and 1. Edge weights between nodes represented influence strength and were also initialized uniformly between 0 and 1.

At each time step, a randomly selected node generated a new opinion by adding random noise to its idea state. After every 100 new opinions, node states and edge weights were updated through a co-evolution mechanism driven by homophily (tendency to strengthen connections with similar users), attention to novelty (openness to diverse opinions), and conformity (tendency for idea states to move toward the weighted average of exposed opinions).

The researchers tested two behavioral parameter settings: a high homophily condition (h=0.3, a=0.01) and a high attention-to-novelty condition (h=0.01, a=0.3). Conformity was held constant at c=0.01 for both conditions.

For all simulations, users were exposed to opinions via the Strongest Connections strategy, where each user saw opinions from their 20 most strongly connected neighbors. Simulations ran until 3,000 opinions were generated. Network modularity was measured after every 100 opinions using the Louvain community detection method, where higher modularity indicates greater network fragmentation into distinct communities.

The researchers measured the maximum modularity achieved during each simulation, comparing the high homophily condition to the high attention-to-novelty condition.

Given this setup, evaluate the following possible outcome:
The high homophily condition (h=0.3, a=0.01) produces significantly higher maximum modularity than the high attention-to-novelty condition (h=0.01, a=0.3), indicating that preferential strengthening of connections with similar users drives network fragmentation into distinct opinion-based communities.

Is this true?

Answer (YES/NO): YES